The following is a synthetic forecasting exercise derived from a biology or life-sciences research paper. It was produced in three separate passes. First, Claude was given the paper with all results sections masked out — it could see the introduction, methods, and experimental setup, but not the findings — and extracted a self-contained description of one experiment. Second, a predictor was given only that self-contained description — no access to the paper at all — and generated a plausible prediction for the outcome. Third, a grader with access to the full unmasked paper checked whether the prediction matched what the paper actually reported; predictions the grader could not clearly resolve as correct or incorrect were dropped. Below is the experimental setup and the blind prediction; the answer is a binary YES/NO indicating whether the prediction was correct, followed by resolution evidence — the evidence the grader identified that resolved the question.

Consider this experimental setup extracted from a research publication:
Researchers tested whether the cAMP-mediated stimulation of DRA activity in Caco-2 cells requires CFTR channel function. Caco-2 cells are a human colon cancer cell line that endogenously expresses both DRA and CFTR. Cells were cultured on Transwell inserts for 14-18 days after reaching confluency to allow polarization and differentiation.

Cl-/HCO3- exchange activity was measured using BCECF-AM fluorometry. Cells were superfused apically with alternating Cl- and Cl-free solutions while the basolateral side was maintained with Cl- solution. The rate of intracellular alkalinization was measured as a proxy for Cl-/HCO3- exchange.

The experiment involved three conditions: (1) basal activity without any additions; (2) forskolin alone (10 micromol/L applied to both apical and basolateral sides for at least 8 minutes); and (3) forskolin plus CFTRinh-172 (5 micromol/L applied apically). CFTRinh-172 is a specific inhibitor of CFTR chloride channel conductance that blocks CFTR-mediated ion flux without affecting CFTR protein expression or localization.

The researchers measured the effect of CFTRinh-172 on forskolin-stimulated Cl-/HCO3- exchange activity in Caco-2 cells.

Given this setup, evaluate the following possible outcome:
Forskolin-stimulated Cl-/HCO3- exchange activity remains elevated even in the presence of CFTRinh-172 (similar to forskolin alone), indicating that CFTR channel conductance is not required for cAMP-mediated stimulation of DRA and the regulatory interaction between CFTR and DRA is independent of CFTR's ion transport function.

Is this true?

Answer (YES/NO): YES